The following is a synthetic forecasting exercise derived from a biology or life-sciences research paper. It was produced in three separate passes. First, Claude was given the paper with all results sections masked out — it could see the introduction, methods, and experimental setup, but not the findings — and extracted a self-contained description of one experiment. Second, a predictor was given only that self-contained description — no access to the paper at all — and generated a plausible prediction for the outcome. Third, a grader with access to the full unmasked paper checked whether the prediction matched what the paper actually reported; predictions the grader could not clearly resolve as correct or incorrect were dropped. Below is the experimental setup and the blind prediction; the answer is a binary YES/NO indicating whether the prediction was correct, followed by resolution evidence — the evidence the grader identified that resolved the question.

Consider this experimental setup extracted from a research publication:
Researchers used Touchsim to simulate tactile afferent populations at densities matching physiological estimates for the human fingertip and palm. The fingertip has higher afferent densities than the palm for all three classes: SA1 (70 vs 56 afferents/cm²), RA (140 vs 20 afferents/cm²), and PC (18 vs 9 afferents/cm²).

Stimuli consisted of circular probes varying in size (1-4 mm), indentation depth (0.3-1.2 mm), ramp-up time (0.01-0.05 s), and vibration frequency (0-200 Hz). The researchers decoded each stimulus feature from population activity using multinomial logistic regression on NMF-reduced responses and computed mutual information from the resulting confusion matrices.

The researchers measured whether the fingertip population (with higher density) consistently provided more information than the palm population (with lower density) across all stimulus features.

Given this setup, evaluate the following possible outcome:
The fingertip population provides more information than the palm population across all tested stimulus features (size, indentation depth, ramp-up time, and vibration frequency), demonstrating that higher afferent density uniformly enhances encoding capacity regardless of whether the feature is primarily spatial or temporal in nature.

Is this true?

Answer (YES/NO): NO